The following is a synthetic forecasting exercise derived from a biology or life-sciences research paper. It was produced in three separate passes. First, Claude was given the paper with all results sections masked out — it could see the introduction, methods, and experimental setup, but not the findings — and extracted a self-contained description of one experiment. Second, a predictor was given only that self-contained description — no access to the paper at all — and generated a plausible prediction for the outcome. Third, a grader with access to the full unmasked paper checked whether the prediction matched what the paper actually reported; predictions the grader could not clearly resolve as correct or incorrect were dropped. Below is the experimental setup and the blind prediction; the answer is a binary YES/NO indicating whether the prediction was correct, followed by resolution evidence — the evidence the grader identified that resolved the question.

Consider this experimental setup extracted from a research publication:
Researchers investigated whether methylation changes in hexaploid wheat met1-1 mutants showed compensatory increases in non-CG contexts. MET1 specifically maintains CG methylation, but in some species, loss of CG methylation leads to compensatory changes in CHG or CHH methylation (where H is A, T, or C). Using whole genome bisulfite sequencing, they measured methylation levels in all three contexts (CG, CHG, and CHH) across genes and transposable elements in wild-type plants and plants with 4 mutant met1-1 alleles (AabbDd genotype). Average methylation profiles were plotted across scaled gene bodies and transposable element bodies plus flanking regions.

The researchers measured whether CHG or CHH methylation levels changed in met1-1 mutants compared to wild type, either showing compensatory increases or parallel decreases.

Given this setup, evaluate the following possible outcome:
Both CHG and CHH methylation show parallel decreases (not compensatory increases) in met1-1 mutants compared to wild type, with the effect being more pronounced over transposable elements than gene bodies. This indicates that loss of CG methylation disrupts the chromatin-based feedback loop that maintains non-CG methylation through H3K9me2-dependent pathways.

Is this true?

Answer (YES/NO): NO